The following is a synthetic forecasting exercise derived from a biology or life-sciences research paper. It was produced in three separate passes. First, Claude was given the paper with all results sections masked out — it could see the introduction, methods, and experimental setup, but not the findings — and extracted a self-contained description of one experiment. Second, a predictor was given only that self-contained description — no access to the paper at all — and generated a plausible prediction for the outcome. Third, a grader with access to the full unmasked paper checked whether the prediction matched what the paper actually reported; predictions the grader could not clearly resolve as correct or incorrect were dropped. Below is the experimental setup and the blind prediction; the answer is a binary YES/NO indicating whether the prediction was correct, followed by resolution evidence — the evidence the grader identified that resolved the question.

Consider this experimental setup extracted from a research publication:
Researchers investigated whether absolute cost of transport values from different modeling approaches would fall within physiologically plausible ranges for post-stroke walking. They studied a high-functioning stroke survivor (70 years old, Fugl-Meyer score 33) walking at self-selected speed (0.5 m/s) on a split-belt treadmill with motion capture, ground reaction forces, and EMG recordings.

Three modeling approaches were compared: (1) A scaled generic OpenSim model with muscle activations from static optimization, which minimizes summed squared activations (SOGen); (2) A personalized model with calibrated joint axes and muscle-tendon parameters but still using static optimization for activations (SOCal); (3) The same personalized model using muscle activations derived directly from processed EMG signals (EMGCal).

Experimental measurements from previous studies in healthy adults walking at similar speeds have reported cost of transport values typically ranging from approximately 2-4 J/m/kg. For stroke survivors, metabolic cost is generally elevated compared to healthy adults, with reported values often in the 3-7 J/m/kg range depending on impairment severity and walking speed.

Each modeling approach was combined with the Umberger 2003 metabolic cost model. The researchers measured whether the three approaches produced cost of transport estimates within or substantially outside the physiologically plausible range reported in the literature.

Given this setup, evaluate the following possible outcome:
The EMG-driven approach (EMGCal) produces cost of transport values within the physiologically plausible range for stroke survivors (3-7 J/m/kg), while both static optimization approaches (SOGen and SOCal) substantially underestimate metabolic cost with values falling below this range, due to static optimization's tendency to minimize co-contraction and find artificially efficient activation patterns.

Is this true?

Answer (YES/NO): NO